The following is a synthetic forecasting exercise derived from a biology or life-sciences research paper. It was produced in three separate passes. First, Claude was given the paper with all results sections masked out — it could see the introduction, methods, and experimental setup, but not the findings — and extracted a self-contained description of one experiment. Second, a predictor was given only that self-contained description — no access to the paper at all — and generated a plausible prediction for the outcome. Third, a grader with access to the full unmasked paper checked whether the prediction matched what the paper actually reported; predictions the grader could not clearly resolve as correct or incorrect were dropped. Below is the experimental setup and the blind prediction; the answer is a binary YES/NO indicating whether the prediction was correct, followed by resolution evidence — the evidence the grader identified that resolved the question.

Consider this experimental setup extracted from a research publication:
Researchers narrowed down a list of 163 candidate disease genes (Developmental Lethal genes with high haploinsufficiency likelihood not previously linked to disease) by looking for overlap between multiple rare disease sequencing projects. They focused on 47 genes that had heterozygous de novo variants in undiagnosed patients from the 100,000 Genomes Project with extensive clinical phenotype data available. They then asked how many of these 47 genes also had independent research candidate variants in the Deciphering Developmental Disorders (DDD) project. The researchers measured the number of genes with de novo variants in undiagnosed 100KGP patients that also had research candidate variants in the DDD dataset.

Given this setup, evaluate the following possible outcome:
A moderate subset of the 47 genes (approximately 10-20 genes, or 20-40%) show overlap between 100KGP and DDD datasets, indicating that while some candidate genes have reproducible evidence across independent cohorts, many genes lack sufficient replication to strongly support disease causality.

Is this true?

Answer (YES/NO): YES